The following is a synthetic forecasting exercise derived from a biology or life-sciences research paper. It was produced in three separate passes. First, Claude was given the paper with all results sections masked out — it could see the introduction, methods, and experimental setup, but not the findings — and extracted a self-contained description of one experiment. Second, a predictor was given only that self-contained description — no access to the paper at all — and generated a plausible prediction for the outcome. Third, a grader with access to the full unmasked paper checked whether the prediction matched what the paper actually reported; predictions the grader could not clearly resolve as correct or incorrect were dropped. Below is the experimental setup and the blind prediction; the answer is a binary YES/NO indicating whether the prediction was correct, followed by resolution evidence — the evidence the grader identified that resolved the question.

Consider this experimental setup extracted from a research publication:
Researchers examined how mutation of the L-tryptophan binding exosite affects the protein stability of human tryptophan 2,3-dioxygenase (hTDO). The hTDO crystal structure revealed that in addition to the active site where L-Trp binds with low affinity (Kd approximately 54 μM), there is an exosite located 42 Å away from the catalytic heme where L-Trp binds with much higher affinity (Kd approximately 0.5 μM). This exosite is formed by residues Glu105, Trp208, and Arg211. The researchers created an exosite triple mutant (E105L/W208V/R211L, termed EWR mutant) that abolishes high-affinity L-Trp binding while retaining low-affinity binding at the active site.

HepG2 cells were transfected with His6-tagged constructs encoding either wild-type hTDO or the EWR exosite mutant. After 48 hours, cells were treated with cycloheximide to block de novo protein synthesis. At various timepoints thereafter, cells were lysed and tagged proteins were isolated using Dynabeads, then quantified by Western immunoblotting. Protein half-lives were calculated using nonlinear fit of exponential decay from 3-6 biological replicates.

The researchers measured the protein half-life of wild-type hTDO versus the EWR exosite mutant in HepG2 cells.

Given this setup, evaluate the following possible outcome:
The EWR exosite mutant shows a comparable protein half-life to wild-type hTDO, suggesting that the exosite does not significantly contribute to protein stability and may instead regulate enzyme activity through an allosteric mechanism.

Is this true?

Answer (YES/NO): NO